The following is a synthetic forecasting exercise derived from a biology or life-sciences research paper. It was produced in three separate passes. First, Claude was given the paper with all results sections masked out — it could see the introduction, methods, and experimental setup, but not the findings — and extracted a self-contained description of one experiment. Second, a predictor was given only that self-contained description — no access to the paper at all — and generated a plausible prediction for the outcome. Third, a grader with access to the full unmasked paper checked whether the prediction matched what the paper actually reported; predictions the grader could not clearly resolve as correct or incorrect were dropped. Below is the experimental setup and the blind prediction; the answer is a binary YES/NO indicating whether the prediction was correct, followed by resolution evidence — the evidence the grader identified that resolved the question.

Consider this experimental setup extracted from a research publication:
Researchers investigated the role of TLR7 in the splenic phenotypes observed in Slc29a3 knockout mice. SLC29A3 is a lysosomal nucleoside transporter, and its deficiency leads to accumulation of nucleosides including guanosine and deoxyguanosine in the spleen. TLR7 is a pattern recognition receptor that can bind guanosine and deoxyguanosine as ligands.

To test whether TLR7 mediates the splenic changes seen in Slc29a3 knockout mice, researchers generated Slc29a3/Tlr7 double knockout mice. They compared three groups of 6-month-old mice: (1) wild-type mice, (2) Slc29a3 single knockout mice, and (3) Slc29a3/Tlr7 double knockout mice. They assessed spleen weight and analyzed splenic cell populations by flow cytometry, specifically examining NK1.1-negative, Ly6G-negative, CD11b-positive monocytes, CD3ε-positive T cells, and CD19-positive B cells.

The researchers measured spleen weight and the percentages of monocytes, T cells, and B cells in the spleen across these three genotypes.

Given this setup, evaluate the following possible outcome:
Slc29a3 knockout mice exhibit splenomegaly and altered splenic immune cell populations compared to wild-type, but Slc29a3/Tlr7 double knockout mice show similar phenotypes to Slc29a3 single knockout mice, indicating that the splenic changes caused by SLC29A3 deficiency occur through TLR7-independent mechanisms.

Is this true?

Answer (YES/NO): NO